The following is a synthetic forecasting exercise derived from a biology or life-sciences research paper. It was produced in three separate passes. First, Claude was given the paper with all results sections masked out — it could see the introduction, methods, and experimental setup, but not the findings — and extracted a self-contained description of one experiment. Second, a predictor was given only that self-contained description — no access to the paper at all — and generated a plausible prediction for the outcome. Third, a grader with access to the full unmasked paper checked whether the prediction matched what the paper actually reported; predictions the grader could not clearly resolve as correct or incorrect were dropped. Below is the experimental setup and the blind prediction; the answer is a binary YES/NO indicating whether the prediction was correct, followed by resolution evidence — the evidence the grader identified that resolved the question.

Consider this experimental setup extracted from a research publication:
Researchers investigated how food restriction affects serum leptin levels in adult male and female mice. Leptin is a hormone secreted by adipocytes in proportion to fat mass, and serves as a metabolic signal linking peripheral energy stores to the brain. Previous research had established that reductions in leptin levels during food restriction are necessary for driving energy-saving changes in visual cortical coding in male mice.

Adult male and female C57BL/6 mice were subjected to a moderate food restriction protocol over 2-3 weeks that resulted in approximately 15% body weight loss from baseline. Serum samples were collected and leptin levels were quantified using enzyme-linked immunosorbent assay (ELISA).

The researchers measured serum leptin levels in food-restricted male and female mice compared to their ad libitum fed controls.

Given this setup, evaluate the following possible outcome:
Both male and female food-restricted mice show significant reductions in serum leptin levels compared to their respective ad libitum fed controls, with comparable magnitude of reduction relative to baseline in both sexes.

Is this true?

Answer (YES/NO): NO